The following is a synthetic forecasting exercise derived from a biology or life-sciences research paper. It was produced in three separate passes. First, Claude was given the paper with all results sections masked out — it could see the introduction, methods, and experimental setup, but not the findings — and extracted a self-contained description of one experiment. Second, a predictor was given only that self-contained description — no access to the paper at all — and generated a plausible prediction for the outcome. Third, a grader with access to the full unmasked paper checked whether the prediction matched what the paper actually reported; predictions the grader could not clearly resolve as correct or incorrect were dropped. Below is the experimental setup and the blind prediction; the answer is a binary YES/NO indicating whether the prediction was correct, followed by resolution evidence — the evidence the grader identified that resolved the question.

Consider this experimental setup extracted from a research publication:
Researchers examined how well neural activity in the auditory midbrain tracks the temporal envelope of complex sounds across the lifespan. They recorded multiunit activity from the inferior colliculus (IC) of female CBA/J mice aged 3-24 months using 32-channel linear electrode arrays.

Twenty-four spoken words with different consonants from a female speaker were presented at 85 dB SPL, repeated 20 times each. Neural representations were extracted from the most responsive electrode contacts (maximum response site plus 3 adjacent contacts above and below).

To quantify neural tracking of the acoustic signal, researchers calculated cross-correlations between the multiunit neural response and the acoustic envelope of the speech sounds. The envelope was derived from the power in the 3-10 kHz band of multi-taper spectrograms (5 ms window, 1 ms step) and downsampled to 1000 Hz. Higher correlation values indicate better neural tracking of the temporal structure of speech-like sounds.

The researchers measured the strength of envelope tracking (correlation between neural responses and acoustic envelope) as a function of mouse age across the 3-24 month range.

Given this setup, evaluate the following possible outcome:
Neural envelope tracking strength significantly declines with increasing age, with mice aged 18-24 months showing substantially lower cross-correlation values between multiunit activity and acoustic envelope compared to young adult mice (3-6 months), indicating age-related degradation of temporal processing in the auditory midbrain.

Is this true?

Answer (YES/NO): NO